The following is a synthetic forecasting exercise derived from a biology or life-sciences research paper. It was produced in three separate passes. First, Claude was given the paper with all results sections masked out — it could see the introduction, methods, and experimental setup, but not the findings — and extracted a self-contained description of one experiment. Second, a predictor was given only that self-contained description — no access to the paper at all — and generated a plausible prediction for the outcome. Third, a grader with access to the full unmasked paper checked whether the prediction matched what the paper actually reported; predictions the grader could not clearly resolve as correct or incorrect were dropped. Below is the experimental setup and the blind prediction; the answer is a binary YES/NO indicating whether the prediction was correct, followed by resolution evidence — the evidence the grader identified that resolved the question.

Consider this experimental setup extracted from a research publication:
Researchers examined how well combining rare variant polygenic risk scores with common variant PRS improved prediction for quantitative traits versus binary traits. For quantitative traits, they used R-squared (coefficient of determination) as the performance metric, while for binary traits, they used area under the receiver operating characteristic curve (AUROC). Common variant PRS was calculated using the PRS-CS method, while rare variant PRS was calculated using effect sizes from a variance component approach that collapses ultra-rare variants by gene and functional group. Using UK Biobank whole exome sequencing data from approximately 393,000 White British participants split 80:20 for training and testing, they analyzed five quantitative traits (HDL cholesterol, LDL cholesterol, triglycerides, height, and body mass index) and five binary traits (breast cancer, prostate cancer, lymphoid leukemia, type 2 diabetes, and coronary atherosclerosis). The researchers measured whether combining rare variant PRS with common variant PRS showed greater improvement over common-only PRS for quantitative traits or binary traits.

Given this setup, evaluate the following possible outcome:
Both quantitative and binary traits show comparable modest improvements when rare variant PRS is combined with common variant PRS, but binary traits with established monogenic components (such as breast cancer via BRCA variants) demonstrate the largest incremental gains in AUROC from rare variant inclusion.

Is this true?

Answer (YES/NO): NO